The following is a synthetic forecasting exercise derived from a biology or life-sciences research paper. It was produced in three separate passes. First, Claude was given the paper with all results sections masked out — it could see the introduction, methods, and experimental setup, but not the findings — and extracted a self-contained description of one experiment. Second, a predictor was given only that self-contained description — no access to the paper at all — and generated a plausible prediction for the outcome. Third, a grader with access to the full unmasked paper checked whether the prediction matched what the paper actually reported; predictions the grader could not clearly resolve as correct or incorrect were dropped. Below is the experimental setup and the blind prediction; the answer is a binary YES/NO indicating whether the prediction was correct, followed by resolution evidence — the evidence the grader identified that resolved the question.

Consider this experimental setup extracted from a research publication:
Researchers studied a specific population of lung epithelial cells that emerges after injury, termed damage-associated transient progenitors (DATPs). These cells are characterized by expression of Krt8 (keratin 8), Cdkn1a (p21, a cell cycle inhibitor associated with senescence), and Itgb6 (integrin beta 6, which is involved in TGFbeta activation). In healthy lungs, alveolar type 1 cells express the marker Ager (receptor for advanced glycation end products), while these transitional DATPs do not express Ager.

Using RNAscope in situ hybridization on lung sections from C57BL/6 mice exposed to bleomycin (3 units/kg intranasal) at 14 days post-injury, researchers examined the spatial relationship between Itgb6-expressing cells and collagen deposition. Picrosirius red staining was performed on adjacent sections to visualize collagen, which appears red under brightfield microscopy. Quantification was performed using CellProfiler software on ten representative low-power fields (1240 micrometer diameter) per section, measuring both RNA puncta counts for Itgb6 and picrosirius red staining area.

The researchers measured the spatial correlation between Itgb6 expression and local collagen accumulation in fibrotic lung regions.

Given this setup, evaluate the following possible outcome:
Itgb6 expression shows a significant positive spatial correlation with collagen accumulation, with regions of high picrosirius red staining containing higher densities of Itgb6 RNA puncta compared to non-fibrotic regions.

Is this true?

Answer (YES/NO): YES